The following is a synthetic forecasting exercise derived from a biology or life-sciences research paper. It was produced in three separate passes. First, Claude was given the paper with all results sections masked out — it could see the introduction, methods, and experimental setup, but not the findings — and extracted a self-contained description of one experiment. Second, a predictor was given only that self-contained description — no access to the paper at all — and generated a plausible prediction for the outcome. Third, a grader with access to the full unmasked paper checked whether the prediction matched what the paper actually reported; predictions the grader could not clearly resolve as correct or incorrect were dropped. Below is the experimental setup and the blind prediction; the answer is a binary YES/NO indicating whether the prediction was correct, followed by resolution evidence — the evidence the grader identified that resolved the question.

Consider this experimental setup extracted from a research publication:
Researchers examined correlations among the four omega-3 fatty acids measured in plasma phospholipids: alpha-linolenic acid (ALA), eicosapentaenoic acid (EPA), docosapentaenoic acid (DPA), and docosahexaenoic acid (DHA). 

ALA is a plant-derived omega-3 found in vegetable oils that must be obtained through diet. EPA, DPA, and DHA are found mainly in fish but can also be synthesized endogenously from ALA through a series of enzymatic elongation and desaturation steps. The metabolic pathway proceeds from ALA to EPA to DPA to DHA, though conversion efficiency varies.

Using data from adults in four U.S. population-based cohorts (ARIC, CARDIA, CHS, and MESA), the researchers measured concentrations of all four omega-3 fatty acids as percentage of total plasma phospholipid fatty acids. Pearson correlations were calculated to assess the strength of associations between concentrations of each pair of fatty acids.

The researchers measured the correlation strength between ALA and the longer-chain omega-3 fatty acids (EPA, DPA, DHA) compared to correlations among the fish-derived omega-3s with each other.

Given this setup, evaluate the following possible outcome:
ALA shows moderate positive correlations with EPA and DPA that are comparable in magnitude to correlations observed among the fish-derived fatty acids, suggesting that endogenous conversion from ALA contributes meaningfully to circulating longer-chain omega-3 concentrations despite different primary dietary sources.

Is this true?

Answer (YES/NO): NO